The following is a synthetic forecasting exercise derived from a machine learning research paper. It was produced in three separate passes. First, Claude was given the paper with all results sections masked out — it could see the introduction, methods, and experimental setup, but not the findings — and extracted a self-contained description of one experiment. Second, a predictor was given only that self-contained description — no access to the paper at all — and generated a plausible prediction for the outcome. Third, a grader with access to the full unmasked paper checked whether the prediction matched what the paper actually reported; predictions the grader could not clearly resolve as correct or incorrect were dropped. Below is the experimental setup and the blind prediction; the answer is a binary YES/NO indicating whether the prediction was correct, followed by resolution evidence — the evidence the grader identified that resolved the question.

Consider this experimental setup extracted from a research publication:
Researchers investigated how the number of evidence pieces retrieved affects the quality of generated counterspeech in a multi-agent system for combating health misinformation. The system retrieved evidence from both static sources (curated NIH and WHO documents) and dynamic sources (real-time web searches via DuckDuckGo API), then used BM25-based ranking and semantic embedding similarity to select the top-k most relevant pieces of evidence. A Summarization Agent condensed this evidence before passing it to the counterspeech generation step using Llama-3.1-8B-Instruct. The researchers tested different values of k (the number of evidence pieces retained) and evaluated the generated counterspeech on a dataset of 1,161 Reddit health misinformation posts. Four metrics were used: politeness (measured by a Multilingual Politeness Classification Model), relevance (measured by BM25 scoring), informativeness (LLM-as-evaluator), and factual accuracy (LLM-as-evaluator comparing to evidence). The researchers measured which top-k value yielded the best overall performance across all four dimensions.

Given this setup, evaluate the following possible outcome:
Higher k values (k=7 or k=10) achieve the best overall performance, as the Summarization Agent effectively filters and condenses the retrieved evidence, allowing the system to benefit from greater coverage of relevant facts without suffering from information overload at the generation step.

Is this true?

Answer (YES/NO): YES